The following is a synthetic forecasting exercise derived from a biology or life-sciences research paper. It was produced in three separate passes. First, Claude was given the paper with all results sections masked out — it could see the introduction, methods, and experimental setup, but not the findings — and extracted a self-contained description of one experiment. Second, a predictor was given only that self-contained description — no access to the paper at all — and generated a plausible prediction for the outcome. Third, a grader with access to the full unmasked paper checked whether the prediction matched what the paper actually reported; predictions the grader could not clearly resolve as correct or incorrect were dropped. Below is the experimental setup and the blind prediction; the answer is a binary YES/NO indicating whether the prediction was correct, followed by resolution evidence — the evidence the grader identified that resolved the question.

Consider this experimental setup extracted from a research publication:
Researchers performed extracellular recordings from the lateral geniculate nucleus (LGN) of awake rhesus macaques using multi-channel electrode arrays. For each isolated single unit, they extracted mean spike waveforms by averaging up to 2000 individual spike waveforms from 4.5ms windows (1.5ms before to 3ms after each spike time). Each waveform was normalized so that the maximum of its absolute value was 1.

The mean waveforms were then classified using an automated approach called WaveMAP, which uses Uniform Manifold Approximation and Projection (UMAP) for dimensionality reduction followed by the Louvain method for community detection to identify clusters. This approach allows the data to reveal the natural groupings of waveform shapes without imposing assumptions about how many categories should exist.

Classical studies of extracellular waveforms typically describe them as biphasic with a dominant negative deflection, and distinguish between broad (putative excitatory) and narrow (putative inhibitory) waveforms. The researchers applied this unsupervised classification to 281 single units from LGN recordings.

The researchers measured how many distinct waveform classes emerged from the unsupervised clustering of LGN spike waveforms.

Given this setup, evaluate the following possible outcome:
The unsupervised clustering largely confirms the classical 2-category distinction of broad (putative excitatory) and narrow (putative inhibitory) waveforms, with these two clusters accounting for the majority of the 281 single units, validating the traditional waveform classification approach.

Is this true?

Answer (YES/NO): NO